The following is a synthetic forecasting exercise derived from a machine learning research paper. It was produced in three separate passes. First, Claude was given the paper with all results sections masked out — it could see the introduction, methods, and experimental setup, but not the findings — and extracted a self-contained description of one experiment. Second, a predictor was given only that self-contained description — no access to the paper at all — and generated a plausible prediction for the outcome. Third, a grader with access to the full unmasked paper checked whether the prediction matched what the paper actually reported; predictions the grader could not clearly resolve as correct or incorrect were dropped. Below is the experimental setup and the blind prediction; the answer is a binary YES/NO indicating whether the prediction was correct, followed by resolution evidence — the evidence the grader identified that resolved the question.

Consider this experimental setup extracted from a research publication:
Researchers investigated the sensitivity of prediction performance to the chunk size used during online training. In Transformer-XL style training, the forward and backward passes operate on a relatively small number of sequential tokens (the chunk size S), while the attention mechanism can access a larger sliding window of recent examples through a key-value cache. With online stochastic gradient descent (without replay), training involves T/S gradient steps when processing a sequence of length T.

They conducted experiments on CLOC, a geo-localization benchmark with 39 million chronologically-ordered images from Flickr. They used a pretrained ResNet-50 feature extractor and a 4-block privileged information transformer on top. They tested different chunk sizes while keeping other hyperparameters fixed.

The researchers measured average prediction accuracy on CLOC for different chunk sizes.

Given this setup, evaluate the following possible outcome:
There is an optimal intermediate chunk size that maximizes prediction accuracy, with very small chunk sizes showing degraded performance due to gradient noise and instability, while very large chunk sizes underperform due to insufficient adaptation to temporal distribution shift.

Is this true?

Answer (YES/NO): NO